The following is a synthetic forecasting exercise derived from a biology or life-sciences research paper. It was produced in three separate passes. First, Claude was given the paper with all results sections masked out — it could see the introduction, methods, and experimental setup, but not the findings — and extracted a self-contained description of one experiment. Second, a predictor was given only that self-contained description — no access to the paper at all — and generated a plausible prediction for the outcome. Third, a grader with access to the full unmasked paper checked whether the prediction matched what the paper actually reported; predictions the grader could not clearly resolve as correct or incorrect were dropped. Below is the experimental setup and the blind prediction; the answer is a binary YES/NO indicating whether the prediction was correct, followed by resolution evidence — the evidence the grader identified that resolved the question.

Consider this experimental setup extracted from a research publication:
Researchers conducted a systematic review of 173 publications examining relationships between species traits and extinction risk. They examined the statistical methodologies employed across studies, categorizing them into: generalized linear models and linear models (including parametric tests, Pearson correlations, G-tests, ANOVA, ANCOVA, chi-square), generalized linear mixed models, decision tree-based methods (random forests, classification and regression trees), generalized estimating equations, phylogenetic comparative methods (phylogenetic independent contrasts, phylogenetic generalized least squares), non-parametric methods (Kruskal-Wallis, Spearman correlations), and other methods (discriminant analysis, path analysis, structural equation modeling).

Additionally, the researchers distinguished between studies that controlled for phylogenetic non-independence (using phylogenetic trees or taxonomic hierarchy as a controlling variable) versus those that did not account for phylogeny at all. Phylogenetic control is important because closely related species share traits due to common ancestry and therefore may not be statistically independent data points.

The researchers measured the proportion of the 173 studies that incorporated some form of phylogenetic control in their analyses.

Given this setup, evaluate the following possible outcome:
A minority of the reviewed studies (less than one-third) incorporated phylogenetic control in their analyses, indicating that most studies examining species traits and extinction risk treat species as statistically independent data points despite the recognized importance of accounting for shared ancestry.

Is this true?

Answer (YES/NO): NO